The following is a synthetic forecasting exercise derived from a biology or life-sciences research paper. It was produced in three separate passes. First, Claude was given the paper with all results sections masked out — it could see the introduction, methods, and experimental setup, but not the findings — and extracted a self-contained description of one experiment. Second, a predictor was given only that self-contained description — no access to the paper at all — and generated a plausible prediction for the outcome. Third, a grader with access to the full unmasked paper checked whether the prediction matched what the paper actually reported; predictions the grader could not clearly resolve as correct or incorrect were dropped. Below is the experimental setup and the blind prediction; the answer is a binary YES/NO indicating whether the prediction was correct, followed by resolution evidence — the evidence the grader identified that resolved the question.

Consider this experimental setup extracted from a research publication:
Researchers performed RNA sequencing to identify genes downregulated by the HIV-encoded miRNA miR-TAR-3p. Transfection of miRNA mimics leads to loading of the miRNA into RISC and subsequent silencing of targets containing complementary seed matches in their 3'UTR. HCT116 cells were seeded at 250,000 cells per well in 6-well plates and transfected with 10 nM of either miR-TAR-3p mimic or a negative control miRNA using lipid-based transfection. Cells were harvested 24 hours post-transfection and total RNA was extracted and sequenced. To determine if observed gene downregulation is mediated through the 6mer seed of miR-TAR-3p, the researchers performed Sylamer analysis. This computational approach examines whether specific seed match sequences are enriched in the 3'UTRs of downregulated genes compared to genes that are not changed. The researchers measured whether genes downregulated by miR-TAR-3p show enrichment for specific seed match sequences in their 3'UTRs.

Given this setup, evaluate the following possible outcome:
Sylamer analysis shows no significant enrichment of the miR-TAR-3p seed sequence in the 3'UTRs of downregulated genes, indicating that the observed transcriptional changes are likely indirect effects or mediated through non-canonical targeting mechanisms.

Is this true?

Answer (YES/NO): NO